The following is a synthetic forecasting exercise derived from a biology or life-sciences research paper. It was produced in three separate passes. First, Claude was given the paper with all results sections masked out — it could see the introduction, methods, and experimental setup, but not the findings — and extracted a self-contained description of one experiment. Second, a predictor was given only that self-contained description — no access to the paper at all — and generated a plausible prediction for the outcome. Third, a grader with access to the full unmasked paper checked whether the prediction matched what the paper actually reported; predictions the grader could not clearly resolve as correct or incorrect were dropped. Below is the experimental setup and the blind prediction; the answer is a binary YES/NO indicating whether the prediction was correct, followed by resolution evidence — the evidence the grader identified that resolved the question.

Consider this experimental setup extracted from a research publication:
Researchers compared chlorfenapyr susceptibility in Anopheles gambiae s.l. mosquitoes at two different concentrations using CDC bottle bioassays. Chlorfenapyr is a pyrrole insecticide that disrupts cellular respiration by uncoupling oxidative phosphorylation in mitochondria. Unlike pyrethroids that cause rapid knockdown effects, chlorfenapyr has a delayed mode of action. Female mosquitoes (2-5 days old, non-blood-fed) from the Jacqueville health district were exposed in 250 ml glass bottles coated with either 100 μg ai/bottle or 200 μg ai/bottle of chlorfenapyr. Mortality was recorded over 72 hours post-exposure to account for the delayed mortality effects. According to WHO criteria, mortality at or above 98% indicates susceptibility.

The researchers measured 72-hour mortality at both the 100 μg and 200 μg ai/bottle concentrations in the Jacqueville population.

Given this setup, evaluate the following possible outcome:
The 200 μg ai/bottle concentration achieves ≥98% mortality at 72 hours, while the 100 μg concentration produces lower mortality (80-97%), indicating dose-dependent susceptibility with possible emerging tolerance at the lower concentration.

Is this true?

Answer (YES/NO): YES